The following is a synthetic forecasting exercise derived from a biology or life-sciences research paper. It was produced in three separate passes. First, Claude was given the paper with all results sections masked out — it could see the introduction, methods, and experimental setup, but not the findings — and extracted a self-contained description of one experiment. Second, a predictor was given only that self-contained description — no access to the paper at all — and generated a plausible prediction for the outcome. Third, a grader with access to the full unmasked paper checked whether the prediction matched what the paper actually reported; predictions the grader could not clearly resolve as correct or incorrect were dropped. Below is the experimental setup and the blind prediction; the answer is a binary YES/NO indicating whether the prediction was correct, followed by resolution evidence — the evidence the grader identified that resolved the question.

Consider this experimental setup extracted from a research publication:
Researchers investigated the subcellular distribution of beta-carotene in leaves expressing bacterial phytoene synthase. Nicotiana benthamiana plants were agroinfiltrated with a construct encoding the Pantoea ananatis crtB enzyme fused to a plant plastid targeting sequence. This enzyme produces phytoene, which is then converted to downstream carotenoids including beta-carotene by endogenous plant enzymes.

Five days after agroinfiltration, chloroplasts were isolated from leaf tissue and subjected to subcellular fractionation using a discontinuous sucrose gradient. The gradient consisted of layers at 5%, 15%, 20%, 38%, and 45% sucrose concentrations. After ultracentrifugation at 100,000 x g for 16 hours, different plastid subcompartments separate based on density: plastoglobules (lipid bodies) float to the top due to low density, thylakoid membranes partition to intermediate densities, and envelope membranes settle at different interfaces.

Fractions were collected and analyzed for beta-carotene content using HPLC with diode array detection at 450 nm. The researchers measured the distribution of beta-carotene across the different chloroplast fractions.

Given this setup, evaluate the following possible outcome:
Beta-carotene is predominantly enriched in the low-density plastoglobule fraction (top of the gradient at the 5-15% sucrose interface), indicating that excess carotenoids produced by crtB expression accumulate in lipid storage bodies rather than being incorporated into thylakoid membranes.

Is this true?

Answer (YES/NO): YES